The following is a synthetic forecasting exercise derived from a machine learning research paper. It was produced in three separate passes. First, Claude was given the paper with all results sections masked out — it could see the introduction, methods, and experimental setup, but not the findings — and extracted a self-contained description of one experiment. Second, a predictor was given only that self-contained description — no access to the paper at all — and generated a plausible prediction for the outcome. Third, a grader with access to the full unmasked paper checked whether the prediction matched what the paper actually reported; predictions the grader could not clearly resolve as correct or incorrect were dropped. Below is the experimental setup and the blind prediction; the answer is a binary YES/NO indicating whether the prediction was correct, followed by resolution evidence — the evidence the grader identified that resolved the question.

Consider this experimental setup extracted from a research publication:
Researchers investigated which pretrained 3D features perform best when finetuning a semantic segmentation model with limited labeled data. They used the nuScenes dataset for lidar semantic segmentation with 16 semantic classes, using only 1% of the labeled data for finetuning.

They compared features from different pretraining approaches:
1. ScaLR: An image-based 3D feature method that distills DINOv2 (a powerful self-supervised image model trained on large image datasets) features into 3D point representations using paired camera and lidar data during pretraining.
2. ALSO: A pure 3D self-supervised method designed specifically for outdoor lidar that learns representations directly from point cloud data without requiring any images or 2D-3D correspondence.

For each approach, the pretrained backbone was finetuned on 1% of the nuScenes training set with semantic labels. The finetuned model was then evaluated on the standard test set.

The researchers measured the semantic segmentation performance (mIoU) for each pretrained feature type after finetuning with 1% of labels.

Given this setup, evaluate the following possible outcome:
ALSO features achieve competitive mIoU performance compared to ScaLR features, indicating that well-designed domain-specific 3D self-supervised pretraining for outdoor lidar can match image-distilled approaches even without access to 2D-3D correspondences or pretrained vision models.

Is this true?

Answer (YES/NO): NO